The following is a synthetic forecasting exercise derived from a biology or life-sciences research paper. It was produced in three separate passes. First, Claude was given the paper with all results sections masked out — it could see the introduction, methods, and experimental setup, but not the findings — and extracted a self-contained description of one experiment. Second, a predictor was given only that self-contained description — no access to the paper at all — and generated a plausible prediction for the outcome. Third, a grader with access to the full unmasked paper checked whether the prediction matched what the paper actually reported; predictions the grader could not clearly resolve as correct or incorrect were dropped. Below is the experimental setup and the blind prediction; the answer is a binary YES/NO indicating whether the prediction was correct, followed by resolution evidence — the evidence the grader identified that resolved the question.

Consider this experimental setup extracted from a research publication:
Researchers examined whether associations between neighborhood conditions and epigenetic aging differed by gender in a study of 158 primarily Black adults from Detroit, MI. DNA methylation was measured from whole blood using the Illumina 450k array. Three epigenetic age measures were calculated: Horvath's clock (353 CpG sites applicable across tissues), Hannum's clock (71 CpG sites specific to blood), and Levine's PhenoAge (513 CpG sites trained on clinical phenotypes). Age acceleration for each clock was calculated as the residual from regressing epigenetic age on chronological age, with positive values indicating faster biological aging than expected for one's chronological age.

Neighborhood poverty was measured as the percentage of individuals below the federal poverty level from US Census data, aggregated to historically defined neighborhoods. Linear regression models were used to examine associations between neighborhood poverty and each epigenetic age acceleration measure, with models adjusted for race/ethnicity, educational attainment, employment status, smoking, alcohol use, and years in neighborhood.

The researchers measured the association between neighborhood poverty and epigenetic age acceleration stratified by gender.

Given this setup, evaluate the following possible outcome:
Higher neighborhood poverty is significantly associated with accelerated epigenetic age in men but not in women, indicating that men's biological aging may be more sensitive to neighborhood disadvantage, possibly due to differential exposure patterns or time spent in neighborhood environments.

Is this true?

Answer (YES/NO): NO